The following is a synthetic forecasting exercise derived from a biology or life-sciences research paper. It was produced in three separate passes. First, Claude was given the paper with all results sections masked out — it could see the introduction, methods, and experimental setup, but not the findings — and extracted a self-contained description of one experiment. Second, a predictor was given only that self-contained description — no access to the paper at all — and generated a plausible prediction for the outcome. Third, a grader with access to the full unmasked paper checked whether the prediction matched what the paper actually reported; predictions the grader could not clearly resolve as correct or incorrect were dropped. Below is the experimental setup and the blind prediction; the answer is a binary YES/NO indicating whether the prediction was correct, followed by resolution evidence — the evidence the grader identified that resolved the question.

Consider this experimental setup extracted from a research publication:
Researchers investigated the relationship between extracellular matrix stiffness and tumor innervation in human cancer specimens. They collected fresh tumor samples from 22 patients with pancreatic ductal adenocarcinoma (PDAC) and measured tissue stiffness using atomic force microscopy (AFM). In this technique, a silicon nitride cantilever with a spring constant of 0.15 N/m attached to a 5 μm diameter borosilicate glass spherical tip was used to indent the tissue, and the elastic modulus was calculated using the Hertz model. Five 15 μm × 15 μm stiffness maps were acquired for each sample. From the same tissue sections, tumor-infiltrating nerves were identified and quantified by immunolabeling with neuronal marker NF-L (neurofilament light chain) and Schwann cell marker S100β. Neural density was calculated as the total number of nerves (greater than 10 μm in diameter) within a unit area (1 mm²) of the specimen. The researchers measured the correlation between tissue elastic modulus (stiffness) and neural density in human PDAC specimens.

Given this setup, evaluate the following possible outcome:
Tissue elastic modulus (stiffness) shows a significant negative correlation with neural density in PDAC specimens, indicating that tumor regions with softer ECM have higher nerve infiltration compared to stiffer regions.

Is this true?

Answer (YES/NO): NO